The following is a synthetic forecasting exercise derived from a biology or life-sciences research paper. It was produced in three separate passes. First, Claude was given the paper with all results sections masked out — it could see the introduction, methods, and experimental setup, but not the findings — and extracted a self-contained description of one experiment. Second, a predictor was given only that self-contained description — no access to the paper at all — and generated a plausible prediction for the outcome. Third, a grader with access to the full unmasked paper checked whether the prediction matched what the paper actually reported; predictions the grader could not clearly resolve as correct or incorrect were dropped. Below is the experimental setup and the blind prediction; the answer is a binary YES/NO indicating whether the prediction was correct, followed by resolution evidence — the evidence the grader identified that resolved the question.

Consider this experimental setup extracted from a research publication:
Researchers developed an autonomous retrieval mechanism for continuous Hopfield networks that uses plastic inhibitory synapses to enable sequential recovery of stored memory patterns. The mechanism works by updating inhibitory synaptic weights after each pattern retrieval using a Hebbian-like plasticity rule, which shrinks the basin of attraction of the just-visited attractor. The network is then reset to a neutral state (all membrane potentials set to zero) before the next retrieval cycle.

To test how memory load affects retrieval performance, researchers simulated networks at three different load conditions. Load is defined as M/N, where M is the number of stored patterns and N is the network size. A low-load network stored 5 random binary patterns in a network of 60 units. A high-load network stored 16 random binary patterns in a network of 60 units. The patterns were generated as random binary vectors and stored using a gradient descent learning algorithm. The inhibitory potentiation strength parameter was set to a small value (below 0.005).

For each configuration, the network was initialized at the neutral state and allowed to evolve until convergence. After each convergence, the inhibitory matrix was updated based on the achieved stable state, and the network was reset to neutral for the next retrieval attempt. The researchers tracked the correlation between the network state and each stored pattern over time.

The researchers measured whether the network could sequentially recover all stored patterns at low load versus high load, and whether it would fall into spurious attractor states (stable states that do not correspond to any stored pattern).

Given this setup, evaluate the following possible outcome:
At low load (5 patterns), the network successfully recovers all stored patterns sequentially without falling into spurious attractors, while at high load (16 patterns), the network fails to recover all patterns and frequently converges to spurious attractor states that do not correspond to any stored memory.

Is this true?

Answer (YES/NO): YES